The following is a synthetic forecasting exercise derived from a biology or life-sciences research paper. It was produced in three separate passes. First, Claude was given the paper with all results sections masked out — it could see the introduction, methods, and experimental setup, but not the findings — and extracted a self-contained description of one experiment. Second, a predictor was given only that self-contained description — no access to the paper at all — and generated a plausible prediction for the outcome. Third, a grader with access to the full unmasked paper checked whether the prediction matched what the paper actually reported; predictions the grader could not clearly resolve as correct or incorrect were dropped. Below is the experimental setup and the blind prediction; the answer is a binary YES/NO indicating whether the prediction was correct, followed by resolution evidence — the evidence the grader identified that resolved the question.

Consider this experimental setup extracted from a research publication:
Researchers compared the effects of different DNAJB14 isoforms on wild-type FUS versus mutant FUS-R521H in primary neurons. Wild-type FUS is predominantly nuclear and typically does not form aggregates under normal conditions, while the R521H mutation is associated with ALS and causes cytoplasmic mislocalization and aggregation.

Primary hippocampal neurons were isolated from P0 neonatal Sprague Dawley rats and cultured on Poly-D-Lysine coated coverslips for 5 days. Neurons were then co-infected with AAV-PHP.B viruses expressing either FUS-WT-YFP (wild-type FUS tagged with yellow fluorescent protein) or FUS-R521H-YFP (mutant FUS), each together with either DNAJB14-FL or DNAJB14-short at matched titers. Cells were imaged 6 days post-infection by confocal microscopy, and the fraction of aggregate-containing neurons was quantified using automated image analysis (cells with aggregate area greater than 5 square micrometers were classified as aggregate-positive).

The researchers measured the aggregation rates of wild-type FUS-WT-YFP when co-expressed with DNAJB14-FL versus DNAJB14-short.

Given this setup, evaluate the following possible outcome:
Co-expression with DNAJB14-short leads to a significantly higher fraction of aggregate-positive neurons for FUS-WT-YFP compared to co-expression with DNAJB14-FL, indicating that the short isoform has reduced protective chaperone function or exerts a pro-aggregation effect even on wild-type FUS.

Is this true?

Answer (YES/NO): NO